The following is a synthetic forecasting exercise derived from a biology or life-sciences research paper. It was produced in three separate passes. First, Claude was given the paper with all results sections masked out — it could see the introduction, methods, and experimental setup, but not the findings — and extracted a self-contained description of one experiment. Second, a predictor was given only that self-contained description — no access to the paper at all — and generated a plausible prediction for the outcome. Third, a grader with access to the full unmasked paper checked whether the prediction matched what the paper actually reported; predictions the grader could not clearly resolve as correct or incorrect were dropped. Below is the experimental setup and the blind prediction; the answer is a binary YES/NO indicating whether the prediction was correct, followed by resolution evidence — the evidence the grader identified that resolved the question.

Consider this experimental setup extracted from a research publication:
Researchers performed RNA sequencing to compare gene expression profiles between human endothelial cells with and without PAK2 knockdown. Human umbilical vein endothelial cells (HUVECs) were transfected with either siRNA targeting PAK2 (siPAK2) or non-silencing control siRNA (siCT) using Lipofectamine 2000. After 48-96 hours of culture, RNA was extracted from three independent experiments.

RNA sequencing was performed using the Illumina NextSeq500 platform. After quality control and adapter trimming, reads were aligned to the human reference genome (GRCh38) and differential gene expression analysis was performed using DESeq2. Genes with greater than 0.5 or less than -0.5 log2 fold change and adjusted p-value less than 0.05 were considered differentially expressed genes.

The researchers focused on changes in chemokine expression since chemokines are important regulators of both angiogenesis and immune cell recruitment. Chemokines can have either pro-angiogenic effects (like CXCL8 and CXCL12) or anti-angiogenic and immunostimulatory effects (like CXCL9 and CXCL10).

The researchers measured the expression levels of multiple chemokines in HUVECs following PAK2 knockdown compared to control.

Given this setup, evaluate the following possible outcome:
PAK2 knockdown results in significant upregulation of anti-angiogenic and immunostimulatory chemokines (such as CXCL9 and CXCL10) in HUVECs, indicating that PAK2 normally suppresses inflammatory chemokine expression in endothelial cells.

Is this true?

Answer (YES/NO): YES